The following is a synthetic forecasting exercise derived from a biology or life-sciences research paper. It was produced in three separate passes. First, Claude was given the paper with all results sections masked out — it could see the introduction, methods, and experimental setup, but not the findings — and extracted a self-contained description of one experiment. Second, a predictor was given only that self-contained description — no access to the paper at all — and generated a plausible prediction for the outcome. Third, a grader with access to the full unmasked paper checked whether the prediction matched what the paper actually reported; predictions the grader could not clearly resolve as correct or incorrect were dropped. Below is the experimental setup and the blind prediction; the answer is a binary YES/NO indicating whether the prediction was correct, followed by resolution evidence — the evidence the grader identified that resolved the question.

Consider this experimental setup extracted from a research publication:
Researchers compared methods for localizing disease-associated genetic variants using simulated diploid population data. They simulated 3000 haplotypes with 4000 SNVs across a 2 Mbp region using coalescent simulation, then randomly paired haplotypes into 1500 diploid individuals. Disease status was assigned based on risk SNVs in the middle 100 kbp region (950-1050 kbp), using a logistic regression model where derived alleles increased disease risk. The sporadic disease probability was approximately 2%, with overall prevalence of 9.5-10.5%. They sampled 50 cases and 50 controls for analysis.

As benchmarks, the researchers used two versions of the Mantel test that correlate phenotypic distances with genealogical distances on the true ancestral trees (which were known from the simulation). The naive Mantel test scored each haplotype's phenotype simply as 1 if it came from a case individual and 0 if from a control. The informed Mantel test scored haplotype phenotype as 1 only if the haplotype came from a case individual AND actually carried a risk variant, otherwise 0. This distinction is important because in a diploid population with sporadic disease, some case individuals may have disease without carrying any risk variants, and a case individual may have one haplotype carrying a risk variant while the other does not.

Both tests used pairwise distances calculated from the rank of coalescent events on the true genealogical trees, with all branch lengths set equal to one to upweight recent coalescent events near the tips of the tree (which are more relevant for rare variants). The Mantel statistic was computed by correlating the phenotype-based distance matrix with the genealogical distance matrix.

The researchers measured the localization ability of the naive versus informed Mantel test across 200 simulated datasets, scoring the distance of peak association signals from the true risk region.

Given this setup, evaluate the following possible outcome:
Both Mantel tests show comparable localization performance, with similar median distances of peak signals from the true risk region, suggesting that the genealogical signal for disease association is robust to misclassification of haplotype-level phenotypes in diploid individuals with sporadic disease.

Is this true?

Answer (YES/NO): NO